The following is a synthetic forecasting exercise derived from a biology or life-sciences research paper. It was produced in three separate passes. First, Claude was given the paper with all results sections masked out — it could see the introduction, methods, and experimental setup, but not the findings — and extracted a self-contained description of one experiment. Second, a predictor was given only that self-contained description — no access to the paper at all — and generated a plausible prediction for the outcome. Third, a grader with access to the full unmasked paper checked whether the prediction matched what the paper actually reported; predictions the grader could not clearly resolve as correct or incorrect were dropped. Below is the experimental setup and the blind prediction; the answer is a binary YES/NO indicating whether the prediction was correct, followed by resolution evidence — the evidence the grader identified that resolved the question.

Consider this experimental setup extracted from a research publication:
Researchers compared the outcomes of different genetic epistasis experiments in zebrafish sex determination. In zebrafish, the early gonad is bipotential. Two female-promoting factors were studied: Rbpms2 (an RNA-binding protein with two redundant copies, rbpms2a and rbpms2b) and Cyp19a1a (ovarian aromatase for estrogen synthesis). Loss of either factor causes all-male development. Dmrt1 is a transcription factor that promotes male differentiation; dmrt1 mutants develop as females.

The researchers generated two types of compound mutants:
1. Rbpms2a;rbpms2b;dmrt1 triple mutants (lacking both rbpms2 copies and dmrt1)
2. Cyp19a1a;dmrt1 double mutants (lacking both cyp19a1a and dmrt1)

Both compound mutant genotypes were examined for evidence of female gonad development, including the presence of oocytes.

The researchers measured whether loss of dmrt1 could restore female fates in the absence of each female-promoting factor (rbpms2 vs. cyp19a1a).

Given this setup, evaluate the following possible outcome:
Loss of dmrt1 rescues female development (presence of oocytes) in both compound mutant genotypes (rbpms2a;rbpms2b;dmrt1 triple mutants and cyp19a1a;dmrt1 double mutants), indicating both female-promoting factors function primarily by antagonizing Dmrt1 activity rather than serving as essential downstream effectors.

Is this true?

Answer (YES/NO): NO